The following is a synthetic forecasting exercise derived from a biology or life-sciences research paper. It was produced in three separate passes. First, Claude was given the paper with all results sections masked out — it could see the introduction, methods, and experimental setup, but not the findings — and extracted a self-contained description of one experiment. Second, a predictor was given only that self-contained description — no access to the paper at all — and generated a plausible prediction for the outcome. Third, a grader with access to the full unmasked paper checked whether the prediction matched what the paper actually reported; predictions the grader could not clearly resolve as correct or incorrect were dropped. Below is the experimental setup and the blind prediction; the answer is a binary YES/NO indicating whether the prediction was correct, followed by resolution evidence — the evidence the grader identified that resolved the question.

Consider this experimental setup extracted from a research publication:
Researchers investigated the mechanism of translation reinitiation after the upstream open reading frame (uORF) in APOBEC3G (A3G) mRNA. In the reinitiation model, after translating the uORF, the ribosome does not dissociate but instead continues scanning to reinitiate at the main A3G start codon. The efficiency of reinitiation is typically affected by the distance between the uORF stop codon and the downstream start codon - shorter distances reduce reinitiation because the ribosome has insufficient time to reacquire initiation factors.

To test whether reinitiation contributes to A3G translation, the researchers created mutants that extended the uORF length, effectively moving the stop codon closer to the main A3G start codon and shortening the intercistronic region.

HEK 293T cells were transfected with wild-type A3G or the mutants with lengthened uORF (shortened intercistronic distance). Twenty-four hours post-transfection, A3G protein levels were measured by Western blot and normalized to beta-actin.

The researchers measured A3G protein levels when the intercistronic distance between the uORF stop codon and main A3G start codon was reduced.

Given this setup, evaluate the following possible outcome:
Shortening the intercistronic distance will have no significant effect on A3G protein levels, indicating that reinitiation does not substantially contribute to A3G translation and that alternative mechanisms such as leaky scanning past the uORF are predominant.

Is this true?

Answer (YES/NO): NO